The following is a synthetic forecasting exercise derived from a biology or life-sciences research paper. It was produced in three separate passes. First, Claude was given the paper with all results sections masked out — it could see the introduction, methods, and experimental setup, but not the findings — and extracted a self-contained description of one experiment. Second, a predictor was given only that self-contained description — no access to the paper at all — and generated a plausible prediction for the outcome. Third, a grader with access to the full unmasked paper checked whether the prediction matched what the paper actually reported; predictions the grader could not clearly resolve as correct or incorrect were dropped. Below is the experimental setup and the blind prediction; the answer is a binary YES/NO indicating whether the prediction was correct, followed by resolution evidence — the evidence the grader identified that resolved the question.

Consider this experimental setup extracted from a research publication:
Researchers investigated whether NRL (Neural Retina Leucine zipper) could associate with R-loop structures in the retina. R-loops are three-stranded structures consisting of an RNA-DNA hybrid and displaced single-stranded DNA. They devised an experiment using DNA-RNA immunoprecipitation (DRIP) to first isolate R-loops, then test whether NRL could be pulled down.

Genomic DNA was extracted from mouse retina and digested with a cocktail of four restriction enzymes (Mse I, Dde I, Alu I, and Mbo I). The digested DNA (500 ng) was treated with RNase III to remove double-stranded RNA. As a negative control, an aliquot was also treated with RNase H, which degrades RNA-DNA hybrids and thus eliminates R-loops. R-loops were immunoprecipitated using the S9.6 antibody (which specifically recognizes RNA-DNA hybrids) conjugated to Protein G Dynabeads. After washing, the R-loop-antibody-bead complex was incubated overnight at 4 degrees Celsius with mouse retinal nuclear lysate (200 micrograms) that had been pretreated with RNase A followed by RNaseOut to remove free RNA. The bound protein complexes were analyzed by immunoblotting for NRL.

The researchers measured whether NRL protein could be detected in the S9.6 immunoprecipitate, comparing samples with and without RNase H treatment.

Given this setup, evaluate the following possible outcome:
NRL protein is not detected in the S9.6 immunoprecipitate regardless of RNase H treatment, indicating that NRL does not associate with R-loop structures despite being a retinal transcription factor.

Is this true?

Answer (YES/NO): NO